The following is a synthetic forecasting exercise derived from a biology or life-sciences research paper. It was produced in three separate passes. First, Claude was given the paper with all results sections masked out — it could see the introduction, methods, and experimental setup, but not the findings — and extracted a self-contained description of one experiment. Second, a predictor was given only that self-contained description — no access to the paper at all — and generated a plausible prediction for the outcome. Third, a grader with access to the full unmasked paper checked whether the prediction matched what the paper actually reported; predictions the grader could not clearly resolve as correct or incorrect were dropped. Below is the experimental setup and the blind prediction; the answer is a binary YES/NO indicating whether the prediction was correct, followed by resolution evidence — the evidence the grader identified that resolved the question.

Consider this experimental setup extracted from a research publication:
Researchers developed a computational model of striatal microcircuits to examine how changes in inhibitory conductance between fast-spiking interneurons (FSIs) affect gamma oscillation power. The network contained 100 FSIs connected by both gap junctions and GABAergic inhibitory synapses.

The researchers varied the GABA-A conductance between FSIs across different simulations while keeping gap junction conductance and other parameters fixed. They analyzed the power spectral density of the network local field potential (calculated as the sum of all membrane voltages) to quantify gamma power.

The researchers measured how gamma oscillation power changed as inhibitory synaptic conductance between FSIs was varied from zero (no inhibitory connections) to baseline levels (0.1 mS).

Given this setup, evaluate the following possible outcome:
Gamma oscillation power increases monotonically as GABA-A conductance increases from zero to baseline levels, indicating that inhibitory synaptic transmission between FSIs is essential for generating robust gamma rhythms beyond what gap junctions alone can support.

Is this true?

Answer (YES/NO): NO